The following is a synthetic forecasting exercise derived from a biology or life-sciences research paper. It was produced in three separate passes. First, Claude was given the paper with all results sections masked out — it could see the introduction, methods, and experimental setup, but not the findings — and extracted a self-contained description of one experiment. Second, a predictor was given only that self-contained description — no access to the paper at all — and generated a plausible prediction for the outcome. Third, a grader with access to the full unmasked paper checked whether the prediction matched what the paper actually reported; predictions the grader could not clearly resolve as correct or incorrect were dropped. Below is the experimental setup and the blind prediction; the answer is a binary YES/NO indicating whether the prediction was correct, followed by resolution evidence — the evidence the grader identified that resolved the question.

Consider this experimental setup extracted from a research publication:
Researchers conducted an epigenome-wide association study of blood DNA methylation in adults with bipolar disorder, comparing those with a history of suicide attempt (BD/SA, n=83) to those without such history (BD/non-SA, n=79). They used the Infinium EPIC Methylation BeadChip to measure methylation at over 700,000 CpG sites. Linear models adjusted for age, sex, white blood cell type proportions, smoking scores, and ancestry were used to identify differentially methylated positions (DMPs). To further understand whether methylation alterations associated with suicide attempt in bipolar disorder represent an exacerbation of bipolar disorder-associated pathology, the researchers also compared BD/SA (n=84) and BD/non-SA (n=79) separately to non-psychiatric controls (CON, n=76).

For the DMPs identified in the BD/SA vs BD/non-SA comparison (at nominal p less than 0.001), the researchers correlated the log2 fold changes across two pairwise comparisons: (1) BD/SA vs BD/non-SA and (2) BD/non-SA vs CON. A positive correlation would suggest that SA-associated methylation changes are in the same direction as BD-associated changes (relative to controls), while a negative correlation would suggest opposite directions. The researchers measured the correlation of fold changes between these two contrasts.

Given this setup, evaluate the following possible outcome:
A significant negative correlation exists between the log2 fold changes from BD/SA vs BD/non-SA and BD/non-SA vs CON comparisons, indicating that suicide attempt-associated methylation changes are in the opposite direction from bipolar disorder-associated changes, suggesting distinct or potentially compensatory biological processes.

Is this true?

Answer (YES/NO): YES